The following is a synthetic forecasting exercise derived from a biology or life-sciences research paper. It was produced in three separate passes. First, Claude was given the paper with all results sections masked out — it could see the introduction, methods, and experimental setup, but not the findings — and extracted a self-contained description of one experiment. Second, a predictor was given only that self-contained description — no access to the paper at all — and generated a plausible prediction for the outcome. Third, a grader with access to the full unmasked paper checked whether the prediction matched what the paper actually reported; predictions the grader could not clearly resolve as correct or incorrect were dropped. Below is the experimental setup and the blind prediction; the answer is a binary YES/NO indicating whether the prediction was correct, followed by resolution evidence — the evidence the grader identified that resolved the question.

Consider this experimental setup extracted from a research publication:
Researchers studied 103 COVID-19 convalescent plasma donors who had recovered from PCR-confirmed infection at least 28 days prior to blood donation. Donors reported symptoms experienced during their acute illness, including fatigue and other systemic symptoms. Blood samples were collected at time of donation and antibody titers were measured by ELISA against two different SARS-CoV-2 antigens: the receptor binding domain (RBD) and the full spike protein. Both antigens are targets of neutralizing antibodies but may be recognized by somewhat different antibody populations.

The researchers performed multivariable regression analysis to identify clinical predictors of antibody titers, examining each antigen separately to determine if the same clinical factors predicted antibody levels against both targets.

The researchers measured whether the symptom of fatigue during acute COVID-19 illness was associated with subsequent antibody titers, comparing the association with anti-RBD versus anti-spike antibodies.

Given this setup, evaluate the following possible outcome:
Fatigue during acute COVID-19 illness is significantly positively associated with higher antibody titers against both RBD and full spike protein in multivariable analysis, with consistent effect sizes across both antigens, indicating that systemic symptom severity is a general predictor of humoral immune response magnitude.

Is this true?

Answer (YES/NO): NO